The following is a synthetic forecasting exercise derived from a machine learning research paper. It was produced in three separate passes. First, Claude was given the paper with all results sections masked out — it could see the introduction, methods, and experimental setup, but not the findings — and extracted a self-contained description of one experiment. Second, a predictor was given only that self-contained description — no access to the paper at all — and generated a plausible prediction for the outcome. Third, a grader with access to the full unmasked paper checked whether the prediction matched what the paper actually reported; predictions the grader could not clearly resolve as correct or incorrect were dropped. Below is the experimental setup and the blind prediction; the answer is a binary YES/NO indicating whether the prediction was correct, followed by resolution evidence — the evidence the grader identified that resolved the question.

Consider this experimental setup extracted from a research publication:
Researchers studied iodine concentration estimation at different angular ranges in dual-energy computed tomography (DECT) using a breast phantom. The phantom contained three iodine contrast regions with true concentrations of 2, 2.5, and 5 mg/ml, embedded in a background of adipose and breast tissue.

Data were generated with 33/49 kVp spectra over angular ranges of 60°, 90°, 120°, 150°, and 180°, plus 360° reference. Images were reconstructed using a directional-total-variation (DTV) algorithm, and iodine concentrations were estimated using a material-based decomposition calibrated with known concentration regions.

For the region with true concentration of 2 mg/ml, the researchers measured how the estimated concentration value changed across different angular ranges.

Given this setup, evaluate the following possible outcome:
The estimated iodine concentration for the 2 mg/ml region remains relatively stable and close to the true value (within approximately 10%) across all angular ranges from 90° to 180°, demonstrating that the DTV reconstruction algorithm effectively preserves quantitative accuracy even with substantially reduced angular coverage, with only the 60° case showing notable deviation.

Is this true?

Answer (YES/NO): NO